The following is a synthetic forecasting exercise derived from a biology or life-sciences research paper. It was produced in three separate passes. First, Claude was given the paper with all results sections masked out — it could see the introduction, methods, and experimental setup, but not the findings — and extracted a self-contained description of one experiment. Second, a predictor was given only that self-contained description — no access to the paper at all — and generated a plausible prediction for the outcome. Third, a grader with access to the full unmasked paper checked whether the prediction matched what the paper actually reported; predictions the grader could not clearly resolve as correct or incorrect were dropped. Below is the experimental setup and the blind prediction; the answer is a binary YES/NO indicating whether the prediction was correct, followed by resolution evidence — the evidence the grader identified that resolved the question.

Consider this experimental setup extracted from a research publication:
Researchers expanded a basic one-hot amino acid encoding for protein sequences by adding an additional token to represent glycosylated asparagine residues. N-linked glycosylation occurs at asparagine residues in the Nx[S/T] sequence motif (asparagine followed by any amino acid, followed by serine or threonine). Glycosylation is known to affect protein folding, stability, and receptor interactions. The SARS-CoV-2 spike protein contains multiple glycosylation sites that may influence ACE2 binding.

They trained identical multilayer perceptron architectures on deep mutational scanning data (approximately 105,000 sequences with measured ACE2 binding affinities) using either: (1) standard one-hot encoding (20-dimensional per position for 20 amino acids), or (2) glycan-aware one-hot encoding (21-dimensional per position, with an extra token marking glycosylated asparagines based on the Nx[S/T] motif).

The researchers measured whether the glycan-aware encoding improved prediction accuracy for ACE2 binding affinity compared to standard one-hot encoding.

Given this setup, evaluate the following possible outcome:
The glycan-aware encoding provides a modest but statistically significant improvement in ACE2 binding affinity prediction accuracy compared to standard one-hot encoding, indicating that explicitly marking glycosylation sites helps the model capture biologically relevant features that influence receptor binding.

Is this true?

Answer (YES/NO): NO